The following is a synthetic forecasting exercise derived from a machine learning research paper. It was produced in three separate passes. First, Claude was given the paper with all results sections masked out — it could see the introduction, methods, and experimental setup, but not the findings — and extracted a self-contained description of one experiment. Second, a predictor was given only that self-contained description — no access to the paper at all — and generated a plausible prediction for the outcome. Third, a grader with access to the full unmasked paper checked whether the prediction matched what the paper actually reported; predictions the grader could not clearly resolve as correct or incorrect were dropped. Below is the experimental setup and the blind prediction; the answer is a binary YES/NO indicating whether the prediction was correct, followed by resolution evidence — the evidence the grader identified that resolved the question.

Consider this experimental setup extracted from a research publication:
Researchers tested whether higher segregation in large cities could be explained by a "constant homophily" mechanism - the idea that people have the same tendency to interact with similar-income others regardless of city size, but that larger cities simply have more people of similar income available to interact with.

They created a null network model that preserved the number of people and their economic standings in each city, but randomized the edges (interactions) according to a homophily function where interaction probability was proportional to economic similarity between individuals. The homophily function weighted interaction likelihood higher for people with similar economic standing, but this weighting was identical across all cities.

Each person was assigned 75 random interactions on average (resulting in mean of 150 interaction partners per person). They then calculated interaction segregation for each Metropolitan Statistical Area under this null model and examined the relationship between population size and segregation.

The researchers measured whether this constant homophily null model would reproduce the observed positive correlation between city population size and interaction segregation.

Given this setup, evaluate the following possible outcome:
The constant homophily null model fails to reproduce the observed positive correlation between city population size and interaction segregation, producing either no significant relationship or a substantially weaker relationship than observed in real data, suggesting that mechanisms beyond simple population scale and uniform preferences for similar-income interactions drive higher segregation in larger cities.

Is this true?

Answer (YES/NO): YES